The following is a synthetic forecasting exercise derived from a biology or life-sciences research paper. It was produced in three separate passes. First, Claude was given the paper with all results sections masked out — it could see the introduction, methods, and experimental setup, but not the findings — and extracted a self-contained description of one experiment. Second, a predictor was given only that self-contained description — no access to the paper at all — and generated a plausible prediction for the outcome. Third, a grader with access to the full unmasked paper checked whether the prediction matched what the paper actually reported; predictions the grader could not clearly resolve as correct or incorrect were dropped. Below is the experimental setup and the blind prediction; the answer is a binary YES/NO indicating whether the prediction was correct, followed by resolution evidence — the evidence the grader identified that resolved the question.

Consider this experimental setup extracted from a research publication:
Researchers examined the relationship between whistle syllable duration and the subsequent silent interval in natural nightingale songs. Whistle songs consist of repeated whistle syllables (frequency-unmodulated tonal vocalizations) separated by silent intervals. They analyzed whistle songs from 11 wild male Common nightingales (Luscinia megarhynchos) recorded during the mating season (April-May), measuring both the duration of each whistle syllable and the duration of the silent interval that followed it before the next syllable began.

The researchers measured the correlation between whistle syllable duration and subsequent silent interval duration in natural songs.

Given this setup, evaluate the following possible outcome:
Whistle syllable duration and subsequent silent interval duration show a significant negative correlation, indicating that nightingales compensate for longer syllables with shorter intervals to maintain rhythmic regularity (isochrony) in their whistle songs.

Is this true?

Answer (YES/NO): NO